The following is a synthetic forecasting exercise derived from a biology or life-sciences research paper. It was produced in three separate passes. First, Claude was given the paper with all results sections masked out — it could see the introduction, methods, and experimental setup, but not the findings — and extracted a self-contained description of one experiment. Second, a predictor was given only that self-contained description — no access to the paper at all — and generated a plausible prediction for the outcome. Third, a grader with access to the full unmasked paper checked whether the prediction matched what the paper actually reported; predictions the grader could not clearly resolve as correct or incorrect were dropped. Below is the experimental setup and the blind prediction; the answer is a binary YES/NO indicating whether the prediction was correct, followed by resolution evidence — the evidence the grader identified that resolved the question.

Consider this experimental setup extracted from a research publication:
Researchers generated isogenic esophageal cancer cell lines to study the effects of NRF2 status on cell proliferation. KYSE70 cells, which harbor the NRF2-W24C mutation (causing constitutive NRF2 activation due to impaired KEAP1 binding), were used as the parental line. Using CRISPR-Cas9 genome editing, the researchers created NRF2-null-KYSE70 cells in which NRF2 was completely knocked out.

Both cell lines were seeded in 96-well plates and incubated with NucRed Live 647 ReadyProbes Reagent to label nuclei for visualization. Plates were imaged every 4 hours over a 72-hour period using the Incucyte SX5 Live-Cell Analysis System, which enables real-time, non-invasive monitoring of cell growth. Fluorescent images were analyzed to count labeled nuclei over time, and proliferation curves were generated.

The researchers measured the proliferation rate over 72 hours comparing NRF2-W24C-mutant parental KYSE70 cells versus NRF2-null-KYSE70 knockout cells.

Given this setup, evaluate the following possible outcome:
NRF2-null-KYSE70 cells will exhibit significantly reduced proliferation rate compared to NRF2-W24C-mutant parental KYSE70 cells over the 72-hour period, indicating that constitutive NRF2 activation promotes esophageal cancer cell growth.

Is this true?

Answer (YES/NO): YES